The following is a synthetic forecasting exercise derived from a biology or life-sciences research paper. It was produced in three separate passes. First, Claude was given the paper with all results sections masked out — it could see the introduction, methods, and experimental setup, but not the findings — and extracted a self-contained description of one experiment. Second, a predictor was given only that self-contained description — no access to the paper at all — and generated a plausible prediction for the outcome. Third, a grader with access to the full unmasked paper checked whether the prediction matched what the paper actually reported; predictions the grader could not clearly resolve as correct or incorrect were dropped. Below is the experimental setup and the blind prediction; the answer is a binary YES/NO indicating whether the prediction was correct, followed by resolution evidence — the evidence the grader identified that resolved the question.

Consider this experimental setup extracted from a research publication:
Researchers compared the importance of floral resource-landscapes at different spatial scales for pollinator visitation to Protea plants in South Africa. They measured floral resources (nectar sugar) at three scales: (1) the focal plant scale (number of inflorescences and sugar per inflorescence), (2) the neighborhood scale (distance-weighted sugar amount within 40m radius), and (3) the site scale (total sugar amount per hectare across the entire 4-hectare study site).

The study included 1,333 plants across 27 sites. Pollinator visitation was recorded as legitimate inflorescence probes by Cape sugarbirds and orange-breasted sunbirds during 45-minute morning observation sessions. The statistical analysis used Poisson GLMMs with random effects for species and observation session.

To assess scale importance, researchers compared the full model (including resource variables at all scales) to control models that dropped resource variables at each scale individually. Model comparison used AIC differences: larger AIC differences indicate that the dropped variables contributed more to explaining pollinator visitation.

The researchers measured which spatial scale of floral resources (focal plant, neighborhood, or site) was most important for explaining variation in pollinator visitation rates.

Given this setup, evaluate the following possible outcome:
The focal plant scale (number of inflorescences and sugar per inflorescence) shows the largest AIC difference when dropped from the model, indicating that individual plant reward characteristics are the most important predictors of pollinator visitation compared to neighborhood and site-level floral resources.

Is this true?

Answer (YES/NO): NO